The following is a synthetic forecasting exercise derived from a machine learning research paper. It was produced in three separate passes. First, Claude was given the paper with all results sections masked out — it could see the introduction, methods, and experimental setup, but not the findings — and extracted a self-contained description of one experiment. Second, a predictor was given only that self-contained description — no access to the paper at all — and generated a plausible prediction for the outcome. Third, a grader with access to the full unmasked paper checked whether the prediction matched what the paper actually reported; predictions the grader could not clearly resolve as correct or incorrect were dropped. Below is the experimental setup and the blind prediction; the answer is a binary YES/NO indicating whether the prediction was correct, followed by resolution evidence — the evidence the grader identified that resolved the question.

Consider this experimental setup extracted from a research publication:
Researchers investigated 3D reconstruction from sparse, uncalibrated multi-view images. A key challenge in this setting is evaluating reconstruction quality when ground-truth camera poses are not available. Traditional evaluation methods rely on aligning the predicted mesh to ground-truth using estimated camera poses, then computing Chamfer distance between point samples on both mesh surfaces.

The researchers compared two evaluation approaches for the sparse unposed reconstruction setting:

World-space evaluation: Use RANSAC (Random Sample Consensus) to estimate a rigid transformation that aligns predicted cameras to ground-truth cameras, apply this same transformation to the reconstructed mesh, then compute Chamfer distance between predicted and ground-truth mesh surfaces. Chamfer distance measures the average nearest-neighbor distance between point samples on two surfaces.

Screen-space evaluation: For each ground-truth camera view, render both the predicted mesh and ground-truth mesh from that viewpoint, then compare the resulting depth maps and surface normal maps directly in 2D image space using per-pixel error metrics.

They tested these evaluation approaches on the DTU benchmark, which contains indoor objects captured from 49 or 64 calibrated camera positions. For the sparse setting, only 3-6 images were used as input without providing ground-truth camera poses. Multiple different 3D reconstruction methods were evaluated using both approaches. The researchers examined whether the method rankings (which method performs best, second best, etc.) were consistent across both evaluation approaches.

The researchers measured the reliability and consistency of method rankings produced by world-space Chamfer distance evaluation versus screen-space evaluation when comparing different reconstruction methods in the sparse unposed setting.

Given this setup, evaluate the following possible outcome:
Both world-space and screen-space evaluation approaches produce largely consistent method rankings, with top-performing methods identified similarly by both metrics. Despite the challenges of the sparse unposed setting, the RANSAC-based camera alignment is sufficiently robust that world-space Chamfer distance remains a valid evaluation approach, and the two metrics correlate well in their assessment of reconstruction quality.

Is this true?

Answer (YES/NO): NO